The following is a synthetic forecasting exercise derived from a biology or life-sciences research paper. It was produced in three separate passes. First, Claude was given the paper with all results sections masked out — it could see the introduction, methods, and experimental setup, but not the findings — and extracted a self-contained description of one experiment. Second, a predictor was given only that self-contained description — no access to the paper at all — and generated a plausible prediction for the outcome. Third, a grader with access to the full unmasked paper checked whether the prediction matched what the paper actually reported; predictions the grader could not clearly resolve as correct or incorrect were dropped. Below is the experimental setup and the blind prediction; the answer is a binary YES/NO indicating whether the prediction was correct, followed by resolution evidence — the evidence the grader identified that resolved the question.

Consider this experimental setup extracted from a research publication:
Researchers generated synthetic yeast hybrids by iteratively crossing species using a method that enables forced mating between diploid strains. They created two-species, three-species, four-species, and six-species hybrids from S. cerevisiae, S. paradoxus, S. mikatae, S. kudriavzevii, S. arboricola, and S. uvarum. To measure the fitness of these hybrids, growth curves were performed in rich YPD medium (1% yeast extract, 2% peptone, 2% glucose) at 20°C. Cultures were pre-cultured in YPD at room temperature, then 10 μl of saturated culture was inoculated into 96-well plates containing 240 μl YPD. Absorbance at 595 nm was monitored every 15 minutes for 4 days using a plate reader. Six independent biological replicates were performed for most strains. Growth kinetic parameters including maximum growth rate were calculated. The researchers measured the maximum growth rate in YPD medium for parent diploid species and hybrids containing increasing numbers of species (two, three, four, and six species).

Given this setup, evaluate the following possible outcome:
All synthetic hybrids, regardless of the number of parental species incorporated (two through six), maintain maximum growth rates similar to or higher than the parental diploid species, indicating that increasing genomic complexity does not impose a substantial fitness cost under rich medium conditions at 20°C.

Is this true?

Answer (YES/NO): NO